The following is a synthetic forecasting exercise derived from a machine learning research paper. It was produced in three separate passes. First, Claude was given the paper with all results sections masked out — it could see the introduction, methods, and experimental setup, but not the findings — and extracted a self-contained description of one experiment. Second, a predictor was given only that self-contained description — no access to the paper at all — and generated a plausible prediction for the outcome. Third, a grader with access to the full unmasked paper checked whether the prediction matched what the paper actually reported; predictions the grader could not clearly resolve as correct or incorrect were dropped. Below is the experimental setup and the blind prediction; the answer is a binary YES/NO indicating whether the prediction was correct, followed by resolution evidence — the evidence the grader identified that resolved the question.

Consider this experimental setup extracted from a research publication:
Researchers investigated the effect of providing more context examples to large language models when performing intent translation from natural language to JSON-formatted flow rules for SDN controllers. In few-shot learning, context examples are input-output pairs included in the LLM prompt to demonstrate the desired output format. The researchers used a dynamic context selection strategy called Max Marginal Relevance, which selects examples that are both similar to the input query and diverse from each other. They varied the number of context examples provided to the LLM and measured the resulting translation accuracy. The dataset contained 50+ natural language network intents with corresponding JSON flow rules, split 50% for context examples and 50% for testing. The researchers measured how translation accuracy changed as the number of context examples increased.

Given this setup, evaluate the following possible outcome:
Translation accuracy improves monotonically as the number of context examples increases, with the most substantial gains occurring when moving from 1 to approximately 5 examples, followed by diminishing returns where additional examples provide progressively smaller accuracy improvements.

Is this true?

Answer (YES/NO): NO